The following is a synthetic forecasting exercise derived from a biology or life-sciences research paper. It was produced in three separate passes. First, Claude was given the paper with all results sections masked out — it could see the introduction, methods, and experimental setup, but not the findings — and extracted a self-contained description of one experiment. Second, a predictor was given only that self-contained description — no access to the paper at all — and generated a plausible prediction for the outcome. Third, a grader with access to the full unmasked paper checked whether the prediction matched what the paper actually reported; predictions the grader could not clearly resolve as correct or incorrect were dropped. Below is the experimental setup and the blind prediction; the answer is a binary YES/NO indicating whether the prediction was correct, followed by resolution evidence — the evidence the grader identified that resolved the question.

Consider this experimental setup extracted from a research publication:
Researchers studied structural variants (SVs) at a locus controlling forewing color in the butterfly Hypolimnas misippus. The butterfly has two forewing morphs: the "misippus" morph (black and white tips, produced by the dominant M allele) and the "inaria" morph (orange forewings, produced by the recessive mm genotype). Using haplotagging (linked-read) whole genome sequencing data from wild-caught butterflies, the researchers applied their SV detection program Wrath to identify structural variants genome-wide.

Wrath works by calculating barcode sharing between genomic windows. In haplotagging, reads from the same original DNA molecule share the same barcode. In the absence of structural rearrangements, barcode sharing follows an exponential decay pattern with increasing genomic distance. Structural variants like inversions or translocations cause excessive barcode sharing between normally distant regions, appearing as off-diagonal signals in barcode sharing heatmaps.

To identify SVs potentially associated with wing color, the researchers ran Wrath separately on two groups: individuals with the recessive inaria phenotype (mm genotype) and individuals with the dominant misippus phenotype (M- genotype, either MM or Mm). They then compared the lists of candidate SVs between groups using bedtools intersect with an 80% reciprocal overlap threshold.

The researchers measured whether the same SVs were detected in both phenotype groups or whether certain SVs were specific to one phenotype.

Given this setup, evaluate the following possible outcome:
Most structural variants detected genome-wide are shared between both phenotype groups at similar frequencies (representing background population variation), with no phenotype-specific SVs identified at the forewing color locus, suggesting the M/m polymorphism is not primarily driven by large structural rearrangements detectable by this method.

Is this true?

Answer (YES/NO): NO